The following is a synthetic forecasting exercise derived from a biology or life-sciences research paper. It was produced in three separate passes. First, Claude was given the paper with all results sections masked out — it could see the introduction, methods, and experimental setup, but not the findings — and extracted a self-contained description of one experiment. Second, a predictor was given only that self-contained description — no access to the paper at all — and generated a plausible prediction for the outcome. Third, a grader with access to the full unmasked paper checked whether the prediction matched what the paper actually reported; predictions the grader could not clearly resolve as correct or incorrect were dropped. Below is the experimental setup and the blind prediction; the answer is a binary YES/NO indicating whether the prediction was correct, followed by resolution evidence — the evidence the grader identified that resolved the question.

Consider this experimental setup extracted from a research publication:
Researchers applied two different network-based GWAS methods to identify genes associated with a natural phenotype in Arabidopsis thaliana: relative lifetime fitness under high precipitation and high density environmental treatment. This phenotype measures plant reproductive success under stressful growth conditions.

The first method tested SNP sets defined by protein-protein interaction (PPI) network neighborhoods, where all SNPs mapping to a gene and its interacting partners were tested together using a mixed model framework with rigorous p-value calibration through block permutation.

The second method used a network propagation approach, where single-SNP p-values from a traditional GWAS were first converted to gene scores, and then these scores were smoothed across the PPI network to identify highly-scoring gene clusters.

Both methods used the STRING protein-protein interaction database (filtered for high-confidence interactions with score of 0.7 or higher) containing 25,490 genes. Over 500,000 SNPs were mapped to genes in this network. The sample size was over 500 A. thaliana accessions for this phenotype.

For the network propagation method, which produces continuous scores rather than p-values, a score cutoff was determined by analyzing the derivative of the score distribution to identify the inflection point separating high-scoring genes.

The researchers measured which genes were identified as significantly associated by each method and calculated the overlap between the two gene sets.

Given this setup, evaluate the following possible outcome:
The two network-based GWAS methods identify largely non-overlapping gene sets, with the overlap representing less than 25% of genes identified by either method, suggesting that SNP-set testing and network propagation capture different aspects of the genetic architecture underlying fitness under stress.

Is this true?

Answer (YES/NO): YES